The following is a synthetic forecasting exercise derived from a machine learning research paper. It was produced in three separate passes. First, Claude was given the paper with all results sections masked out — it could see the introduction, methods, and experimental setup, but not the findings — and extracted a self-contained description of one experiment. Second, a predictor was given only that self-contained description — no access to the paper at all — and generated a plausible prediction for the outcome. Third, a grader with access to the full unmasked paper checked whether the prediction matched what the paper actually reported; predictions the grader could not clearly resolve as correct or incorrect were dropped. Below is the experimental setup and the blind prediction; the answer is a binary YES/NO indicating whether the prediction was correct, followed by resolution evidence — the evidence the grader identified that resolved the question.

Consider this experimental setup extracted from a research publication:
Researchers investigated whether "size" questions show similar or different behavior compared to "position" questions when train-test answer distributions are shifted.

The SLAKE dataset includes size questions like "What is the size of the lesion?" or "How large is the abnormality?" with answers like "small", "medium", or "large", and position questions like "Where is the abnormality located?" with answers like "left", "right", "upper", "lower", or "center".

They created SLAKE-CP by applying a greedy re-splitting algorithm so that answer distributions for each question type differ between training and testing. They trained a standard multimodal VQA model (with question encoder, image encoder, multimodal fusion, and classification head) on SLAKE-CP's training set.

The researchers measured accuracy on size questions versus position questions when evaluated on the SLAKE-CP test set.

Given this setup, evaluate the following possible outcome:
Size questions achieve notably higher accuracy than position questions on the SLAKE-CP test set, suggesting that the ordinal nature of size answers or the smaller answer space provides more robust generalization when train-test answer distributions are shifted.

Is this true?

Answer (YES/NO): YES